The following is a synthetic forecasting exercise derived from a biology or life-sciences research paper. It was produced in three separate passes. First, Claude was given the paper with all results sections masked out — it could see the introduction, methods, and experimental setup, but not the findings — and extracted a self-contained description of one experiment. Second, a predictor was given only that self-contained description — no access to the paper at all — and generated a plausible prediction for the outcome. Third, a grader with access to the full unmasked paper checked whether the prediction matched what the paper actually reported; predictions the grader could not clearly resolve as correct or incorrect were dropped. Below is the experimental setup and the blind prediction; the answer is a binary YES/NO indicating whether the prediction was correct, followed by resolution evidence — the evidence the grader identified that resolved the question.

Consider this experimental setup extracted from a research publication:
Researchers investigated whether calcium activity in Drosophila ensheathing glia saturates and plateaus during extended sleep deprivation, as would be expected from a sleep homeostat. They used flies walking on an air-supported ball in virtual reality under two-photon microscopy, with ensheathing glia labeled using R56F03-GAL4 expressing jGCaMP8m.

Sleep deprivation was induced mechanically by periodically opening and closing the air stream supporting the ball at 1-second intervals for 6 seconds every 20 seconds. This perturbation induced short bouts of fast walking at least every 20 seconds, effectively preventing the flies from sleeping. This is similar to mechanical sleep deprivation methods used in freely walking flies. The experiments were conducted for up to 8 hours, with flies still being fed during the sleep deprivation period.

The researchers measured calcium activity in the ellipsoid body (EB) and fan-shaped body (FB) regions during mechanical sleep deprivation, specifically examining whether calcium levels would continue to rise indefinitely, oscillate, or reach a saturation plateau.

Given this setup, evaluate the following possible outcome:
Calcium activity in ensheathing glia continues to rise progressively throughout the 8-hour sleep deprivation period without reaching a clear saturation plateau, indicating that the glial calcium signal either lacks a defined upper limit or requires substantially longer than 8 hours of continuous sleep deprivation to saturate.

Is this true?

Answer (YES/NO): NO